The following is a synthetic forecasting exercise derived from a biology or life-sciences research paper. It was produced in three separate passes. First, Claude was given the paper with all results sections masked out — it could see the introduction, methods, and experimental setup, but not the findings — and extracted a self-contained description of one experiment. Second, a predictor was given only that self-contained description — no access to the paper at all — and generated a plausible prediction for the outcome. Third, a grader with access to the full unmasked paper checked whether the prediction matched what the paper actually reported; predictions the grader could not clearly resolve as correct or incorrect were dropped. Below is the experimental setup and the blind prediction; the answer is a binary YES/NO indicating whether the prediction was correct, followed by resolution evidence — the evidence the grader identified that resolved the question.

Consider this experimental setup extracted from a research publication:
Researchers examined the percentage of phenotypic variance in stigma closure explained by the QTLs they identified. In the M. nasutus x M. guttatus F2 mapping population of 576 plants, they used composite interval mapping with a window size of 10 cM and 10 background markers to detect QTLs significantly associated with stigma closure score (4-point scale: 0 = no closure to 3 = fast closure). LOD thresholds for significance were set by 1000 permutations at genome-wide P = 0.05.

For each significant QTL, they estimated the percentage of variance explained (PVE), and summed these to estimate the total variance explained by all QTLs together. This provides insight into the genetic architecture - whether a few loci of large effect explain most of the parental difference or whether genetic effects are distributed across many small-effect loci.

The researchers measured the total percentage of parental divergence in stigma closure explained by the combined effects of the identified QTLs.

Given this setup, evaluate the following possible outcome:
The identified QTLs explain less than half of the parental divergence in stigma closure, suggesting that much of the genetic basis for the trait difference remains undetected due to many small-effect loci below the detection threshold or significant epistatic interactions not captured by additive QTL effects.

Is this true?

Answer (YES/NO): NO